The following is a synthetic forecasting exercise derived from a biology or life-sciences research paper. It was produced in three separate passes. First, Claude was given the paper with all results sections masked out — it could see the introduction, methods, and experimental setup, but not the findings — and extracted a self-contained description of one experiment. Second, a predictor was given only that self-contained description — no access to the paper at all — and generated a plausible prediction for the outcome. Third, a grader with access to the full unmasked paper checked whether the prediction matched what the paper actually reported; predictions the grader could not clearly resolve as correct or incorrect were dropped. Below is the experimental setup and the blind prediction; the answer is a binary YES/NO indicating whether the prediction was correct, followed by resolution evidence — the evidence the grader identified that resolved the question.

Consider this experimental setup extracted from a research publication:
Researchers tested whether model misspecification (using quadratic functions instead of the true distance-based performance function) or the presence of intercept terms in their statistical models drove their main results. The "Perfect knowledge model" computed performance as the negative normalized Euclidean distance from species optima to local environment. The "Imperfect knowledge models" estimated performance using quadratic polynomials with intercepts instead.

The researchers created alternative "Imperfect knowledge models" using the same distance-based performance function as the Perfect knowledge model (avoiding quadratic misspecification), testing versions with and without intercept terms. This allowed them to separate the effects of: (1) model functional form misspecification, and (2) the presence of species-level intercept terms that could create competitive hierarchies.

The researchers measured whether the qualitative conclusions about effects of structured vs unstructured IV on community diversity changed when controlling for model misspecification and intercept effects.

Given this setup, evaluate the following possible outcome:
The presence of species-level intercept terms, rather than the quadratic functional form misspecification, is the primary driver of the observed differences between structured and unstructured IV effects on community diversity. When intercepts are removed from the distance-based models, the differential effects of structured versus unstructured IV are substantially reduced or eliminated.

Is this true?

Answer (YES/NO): NO